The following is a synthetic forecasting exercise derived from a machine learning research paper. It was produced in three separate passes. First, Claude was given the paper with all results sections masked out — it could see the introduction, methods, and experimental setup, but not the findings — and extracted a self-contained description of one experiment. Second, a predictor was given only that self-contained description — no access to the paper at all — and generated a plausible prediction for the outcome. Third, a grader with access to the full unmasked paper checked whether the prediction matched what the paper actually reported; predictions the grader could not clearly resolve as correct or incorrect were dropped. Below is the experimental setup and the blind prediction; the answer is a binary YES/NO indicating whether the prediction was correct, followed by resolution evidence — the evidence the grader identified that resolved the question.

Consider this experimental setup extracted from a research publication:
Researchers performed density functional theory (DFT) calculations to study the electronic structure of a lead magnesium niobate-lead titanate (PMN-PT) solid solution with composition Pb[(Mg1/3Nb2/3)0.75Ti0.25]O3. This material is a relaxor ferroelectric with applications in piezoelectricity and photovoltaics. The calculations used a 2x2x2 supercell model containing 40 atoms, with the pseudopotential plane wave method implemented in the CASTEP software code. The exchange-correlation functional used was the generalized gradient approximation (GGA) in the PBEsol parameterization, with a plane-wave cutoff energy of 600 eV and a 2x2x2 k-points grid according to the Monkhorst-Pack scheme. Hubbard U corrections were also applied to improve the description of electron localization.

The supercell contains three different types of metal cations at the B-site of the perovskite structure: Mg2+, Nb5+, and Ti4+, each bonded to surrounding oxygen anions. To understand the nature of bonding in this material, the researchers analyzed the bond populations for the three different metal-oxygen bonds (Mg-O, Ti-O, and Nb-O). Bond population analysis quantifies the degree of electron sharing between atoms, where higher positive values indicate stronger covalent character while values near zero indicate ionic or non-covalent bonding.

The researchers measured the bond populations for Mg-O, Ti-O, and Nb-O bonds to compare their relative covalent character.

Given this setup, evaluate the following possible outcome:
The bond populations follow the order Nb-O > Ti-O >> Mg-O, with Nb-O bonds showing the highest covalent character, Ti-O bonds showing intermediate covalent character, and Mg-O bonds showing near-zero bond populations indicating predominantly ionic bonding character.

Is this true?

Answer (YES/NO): NO